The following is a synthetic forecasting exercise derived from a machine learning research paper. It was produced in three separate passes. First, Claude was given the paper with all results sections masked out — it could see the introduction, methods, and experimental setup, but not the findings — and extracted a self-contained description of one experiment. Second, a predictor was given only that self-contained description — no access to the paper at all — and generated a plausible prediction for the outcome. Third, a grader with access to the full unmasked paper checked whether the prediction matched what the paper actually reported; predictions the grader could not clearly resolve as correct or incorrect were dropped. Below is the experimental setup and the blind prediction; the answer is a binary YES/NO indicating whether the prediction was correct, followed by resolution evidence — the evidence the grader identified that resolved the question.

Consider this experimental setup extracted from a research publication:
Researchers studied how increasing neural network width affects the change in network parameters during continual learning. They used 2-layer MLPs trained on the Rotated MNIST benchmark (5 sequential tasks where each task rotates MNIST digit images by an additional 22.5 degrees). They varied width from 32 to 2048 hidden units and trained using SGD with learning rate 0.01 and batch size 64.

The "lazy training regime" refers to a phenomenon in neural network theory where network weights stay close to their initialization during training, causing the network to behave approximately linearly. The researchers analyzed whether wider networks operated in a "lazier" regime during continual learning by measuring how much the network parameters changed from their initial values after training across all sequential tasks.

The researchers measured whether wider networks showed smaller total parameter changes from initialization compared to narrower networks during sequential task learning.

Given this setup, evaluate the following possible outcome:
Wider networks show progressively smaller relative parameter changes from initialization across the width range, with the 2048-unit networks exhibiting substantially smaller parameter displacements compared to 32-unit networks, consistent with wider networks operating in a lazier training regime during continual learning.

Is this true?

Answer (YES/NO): YES